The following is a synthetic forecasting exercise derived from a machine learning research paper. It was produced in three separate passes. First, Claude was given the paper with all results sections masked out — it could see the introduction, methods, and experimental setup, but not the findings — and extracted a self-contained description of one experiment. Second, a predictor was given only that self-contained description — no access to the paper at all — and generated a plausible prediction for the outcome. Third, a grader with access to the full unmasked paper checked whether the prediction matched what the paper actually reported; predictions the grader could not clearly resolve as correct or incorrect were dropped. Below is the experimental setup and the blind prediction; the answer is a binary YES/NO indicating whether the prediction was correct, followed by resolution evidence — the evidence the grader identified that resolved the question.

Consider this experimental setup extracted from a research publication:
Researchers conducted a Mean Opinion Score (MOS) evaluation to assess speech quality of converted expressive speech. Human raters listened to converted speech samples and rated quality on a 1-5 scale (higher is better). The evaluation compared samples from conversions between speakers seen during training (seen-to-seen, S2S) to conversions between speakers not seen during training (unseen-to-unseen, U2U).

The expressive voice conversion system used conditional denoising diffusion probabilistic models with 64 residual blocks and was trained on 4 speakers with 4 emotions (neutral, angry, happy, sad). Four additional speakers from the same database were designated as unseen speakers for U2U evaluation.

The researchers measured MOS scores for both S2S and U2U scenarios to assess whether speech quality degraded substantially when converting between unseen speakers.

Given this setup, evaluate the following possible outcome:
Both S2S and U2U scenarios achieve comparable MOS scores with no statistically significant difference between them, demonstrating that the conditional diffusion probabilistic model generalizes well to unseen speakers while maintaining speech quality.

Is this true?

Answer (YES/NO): YES